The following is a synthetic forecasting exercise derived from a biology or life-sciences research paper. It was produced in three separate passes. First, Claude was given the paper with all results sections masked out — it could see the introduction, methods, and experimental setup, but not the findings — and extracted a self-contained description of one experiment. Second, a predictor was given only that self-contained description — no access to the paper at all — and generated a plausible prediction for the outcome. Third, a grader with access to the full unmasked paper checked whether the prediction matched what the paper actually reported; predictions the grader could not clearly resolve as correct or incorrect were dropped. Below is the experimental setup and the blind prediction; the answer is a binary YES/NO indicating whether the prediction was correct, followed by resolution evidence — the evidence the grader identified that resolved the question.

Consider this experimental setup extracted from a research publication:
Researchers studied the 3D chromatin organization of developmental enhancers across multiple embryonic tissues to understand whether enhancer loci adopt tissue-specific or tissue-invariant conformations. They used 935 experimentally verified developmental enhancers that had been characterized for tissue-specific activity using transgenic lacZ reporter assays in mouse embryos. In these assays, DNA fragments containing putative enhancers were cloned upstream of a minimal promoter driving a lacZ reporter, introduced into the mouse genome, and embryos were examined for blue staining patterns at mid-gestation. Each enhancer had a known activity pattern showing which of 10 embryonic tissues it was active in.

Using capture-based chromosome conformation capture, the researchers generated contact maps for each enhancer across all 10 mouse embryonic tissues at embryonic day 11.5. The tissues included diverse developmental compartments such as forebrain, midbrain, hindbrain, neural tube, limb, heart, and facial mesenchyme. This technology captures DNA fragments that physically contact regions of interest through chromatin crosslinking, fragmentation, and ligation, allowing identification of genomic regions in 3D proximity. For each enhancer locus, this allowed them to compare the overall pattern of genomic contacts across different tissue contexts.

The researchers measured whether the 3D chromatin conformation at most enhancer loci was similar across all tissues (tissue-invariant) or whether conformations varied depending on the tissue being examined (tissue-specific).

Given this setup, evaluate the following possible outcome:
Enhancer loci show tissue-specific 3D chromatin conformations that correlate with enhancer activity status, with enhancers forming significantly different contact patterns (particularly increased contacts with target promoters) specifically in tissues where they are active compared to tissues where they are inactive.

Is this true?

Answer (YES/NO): YES